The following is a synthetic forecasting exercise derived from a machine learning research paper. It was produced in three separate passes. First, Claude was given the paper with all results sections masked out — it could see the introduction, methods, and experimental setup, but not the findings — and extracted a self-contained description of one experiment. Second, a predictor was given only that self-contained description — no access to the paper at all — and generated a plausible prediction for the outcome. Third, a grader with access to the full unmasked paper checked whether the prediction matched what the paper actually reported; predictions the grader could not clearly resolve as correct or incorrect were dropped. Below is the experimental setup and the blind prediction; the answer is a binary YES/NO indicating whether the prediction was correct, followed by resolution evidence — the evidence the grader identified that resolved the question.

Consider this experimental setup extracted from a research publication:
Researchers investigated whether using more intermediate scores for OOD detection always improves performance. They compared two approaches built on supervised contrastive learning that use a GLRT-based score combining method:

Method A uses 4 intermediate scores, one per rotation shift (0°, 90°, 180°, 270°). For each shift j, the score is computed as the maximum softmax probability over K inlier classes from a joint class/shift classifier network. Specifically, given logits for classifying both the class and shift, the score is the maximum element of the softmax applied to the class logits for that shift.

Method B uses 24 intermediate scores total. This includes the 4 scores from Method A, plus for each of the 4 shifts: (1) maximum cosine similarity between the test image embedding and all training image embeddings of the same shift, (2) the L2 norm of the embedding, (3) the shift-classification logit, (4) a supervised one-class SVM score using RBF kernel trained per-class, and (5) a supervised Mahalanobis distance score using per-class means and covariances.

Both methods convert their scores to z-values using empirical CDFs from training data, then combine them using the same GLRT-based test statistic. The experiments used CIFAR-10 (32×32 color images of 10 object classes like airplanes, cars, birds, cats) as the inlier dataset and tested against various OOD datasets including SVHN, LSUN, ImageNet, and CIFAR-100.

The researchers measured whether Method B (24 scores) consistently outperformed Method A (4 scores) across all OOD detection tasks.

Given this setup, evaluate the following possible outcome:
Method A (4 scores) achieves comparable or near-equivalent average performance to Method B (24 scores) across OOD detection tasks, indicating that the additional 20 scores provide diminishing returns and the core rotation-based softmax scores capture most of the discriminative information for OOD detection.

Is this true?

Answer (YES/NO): NO